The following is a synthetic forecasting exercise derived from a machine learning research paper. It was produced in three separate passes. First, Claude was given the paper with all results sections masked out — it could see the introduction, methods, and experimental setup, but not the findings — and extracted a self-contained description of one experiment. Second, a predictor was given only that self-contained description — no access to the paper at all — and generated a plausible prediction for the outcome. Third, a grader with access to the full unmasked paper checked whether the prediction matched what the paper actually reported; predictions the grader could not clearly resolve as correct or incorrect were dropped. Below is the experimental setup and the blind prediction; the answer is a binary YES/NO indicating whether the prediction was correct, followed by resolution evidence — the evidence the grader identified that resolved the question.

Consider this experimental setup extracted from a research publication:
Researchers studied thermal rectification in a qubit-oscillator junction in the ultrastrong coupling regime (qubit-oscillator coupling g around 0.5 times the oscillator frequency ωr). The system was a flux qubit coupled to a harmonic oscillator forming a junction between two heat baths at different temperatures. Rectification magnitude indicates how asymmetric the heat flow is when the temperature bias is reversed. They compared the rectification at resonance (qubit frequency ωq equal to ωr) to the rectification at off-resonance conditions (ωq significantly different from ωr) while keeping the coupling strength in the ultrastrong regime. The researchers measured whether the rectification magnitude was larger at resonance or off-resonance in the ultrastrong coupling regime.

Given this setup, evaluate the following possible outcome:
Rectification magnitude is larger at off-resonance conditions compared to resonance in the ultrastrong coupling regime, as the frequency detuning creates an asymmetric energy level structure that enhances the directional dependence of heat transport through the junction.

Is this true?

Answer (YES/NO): YES